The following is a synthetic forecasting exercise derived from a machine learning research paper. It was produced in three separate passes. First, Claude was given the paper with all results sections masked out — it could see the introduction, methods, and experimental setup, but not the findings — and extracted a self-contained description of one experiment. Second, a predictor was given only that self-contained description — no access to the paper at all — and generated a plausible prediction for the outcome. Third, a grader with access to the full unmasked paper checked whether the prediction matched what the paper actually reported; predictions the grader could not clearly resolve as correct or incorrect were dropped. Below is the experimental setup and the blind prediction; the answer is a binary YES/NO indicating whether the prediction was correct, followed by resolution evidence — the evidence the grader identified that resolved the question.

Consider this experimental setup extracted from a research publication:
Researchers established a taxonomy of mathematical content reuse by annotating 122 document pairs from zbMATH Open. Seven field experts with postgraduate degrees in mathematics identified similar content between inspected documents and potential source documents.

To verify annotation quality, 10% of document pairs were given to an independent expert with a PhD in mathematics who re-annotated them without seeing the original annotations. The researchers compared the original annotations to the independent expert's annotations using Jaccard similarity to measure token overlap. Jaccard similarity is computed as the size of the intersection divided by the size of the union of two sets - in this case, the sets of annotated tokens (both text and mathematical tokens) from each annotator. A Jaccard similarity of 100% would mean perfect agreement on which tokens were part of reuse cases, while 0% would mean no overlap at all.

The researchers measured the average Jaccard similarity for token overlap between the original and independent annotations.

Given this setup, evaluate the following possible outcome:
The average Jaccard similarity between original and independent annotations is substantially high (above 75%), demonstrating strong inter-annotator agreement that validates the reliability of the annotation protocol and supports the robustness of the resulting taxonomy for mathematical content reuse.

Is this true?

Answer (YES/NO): YES